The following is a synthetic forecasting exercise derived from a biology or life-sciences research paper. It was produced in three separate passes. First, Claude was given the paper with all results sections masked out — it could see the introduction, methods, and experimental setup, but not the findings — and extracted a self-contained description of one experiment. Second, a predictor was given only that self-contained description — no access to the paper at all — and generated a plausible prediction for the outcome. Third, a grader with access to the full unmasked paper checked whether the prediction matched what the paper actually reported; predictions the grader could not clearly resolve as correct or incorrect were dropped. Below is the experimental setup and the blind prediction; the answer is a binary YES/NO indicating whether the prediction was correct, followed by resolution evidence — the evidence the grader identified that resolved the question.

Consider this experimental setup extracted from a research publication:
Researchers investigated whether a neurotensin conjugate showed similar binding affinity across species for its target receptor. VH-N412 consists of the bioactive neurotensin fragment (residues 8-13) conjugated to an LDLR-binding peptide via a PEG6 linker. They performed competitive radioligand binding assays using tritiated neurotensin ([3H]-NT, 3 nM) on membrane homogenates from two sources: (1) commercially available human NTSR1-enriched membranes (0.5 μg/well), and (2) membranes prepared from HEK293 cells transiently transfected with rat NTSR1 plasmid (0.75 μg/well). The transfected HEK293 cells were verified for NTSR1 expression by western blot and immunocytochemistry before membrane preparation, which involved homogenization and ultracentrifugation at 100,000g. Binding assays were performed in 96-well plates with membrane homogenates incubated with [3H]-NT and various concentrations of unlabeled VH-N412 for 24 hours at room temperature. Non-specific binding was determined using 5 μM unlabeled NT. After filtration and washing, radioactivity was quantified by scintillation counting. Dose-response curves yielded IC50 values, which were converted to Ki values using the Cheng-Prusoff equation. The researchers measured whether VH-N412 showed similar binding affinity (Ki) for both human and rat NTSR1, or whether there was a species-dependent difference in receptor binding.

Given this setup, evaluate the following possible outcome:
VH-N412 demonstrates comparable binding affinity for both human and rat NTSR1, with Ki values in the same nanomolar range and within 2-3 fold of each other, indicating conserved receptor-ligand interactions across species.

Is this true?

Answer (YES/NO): YES